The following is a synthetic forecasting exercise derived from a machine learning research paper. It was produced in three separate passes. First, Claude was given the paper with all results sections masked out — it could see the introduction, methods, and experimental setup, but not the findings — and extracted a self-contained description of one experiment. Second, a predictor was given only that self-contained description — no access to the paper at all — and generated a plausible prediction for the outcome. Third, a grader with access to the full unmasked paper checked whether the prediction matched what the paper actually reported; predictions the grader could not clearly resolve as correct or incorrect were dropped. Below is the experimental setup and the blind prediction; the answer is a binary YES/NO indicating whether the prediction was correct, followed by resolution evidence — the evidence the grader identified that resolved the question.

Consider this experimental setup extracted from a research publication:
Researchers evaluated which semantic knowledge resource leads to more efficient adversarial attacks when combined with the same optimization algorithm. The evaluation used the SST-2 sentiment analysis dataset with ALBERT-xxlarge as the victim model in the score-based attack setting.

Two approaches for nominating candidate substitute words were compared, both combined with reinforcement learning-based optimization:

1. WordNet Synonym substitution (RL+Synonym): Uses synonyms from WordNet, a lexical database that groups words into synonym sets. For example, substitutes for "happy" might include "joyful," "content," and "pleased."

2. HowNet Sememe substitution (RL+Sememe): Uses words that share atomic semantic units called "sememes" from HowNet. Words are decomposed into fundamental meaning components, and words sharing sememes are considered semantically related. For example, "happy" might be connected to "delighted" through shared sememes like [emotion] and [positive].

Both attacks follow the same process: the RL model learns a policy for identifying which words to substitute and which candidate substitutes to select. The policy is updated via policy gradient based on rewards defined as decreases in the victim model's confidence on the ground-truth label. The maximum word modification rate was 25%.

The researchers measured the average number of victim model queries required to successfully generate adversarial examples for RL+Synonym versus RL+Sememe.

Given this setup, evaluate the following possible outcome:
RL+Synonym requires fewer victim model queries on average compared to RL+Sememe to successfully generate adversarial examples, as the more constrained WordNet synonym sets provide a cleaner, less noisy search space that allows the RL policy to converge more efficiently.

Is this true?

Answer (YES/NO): NO